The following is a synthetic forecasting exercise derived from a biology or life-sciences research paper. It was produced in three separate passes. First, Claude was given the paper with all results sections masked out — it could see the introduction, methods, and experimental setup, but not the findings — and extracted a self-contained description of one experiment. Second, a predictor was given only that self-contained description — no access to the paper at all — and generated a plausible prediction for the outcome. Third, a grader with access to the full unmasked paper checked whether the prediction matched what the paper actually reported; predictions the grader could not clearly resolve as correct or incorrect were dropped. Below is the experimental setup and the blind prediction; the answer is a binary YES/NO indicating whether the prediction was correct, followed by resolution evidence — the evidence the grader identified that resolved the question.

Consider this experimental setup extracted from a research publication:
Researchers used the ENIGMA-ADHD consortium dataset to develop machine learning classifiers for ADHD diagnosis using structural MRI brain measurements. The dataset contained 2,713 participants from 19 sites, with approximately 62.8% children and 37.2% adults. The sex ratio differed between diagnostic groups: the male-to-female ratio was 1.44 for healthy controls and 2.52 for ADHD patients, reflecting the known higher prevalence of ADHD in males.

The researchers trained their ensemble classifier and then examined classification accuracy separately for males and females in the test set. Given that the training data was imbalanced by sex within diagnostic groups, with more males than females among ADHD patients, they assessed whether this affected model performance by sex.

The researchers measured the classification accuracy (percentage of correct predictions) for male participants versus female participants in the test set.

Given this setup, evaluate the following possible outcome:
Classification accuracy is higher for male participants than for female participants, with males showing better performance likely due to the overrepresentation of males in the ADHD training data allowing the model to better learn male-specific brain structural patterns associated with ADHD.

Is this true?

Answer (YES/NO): NO